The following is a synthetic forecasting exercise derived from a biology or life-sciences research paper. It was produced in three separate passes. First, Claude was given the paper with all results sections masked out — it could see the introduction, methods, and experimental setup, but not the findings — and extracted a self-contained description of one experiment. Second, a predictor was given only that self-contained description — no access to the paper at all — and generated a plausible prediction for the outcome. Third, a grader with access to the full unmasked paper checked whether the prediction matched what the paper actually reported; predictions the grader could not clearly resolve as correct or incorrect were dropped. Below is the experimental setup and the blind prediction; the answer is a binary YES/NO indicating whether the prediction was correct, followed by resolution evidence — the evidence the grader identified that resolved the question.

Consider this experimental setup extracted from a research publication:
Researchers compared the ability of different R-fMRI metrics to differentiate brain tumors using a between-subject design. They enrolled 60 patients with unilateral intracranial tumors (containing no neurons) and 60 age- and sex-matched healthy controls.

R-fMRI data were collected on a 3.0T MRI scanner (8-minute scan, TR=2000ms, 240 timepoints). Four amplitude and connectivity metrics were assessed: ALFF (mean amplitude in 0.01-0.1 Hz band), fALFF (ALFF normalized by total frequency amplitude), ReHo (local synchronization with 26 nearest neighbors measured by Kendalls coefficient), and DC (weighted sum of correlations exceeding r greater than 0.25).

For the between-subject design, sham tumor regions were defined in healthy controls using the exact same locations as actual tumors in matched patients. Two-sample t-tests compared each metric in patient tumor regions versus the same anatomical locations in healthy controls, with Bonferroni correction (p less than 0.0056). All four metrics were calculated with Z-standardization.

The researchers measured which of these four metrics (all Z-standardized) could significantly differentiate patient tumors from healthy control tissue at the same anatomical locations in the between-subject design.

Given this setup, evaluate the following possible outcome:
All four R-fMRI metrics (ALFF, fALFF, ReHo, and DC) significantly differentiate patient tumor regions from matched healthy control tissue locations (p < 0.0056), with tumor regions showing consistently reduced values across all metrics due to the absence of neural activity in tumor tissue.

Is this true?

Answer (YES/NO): NO